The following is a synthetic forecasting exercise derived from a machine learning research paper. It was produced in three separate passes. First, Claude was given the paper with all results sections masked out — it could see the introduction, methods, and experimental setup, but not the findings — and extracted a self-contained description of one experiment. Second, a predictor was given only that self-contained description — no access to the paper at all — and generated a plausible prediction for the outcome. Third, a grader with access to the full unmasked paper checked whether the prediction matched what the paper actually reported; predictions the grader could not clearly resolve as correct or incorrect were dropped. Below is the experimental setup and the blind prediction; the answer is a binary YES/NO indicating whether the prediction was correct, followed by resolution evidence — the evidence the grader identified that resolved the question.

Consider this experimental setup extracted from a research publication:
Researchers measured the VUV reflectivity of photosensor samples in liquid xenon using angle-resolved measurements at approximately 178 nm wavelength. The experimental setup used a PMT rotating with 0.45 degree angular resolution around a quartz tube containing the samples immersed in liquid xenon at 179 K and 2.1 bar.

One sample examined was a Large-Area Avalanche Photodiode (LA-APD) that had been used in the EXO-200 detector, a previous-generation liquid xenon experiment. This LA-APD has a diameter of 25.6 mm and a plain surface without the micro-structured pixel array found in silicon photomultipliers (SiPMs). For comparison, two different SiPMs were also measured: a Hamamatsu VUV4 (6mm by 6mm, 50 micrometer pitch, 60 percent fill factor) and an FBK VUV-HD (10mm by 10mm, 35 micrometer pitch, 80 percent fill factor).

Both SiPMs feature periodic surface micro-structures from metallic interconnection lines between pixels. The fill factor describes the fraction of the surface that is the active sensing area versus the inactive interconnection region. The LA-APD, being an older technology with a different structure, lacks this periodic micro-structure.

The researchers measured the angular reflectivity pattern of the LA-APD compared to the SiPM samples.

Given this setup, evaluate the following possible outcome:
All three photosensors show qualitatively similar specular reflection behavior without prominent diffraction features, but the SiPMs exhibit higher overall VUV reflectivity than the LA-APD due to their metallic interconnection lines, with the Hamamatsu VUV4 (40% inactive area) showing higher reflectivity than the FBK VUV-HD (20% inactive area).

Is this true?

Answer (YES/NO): NO